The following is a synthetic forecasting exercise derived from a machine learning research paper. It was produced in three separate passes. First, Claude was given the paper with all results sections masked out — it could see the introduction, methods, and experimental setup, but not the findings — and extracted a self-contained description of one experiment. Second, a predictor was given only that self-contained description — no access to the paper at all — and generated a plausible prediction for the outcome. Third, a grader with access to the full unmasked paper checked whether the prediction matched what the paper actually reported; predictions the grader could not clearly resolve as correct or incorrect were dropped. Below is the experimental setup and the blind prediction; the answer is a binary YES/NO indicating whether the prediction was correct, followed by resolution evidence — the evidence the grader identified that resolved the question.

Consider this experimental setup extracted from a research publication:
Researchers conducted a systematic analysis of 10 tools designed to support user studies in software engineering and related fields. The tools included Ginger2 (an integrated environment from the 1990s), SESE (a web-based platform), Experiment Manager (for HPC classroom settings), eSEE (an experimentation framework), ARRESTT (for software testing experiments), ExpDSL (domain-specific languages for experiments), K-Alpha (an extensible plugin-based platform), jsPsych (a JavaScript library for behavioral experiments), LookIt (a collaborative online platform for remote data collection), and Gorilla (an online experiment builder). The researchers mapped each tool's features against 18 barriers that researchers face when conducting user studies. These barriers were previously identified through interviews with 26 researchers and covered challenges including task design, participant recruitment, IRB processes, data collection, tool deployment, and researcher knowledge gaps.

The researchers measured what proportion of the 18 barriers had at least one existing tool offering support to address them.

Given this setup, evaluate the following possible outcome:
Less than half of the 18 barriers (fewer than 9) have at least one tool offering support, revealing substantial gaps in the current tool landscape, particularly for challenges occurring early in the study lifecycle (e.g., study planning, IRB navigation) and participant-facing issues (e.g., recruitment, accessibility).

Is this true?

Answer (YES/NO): NO